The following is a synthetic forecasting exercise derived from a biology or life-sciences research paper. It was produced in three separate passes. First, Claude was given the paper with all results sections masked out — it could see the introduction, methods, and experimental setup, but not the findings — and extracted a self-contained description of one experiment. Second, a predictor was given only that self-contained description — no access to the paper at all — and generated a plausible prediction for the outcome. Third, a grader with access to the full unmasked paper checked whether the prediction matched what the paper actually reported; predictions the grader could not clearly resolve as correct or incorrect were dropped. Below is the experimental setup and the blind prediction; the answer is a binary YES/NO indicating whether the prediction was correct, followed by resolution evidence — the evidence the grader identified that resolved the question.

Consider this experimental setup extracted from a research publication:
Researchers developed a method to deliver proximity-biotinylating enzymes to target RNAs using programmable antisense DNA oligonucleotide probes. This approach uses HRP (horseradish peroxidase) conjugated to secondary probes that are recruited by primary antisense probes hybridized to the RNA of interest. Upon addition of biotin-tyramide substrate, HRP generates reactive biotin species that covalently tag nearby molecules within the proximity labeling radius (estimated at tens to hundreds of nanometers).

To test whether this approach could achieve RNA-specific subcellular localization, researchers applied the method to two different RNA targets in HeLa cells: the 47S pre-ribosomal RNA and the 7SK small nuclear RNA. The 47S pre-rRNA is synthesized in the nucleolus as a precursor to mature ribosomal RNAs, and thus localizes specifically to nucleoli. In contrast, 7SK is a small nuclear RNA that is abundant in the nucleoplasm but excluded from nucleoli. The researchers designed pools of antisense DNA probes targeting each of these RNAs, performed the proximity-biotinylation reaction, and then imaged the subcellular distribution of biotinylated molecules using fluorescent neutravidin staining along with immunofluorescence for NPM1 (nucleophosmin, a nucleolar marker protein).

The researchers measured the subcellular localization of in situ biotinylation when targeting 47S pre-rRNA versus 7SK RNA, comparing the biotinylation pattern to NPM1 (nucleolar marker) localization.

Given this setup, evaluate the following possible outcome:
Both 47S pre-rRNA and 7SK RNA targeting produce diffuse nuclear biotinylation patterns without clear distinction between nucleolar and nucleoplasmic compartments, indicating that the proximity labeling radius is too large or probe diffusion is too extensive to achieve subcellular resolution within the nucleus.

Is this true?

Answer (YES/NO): NO